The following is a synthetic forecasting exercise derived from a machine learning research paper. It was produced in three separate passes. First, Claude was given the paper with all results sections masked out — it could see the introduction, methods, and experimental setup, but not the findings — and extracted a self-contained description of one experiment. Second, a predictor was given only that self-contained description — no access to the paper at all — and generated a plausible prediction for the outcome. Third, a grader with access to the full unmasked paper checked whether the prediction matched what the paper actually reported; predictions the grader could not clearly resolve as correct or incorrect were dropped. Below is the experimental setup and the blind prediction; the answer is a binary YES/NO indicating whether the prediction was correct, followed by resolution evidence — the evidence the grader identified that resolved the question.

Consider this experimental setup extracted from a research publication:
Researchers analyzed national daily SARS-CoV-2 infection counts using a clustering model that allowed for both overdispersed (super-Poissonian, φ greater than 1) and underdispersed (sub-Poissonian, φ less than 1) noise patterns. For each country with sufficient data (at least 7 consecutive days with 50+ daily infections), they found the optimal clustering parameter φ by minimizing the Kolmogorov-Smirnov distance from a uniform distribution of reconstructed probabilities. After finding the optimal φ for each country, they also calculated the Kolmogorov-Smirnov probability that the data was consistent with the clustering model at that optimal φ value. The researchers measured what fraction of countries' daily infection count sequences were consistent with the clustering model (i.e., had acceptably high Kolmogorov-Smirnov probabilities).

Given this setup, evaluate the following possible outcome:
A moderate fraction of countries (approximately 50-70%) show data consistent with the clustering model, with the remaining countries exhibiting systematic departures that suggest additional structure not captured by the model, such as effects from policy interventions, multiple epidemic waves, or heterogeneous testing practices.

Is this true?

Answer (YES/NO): NO